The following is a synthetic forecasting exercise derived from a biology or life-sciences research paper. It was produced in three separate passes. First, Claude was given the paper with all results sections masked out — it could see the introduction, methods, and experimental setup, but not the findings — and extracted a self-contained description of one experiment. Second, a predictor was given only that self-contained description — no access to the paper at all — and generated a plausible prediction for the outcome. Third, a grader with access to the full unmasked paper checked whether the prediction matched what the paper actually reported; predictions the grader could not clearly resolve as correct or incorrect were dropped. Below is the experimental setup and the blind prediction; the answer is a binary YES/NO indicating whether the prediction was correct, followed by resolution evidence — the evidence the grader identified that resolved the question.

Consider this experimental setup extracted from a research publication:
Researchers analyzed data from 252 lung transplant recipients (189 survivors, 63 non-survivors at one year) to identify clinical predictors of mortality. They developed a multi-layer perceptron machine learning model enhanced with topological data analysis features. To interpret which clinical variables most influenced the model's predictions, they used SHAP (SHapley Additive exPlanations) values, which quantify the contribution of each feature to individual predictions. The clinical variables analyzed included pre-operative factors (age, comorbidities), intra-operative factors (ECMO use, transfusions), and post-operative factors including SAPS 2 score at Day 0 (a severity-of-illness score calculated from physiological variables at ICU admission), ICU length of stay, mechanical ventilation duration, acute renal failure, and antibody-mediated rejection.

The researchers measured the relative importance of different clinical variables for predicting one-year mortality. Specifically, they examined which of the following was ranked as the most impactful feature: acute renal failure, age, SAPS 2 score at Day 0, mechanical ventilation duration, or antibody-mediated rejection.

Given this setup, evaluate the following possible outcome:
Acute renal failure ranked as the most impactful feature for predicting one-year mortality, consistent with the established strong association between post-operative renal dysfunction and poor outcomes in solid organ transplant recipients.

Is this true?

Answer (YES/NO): YES